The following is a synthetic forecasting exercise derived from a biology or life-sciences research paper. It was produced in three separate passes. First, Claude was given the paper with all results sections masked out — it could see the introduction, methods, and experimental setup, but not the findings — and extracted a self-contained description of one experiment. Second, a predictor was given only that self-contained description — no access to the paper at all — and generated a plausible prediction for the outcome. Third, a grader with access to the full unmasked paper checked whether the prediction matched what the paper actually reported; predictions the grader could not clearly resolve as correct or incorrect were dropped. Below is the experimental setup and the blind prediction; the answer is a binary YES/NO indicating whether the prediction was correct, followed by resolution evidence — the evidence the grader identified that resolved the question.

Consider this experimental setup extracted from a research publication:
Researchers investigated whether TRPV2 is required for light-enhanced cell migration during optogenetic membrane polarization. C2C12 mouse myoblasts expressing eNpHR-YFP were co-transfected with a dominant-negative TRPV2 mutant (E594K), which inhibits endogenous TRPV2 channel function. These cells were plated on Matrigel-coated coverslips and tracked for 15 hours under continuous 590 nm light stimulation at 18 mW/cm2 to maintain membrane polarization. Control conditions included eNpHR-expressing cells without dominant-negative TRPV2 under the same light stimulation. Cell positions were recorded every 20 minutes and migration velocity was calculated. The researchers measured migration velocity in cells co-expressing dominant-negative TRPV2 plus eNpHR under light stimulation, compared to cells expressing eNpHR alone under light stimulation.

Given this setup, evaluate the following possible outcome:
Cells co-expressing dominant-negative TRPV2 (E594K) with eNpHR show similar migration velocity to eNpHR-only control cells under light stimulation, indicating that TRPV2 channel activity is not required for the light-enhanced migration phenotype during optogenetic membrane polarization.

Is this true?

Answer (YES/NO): NO